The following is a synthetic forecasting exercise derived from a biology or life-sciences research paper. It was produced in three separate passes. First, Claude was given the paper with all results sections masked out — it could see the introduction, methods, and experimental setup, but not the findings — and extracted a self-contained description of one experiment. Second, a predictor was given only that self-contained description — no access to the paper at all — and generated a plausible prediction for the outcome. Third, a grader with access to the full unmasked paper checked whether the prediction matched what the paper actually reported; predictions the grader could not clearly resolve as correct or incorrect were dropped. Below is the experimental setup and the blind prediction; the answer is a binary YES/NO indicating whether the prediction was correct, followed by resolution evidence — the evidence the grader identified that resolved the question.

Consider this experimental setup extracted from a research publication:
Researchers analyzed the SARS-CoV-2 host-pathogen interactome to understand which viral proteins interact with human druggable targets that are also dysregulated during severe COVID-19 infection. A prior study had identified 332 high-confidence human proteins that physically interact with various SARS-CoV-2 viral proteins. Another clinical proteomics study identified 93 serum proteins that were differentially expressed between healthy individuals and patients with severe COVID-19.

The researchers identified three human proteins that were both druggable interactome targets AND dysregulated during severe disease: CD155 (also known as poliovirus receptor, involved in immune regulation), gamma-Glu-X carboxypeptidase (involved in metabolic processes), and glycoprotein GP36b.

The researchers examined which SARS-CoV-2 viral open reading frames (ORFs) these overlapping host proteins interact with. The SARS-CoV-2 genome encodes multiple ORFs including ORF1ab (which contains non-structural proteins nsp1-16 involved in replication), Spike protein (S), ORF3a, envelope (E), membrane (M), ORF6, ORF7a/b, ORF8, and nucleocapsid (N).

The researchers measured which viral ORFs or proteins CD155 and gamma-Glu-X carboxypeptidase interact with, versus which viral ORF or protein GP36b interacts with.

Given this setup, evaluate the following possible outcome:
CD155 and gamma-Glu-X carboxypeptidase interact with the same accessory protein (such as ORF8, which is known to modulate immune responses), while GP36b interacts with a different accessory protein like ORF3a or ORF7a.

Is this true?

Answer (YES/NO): NO